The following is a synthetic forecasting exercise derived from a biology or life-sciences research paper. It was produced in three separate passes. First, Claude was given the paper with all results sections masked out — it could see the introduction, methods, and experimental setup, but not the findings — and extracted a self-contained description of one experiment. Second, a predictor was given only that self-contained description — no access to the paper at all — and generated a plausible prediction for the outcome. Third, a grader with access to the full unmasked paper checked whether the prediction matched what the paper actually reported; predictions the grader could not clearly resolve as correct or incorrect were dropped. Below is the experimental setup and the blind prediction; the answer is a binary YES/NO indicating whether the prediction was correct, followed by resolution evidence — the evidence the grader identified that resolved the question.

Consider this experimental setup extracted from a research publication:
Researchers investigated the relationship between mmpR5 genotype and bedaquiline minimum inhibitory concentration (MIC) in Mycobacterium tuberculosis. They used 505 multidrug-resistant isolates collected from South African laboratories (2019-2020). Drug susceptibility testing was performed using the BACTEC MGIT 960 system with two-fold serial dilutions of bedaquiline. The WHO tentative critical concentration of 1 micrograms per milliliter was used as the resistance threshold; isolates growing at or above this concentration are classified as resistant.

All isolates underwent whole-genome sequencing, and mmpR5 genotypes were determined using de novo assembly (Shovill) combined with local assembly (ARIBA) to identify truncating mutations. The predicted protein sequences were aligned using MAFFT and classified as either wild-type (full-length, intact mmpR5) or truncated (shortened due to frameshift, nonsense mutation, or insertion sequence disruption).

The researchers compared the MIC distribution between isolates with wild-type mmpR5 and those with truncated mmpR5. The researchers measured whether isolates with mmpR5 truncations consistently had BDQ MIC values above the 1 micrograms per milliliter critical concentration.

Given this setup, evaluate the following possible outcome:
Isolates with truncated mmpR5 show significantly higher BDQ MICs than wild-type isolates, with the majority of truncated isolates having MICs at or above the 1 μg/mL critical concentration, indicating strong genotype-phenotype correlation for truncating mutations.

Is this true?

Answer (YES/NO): NO